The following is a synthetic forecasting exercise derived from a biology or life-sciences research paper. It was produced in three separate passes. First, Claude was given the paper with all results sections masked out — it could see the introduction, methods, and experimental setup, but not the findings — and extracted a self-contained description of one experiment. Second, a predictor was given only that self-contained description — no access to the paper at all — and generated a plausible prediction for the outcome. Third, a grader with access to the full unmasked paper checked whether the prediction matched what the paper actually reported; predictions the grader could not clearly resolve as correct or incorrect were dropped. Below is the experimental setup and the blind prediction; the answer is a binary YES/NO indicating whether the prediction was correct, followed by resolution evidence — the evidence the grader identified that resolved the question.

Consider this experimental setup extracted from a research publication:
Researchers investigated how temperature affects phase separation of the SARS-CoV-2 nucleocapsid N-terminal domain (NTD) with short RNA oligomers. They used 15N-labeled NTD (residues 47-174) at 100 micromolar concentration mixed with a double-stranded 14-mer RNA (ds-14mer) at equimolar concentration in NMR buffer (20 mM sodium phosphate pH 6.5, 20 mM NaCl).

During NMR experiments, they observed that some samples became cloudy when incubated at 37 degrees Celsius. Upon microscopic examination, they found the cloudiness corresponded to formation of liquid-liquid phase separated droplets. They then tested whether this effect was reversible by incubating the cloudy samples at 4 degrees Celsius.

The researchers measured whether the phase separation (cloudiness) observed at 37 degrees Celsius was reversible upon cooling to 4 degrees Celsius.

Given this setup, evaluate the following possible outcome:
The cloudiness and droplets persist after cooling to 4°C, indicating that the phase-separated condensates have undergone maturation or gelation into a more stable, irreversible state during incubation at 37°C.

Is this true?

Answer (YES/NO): NO